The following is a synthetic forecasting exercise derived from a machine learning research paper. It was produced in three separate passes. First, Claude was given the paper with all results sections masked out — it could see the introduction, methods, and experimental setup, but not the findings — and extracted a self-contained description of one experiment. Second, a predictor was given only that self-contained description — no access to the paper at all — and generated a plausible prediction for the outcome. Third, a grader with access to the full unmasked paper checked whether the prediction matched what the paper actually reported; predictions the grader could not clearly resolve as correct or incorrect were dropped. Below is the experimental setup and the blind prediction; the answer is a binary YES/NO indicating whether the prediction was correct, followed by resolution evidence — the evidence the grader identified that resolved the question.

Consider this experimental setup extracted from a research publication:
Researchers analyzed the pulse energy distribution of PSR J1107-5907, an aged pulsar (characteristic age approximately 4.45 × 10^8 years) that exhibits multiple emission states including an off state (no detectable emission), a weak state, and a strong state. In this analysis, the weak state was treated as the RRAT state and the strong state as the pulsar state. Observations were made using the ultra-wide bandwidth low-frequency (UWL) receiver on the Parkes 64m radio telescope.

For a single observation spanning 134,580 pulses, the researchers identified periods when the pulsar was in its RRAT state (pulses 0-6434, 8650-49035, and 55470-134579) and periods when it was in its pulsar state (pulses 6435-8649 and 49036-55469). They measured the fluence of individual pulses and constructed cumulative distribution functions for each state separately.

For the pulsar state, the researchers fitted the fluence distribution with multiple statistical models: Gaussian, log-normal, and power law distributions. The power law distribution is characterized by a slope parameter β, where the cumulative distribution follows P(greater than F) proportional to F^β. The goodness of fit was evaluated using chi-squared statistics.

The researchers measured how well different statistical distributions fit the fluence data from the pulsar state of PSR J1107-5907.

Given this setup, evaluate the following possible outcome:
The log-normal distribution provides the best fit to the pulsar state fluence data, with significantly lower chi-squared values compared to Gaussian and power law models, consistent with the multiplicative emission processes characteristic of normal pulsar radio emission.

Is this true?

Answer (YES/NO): NO